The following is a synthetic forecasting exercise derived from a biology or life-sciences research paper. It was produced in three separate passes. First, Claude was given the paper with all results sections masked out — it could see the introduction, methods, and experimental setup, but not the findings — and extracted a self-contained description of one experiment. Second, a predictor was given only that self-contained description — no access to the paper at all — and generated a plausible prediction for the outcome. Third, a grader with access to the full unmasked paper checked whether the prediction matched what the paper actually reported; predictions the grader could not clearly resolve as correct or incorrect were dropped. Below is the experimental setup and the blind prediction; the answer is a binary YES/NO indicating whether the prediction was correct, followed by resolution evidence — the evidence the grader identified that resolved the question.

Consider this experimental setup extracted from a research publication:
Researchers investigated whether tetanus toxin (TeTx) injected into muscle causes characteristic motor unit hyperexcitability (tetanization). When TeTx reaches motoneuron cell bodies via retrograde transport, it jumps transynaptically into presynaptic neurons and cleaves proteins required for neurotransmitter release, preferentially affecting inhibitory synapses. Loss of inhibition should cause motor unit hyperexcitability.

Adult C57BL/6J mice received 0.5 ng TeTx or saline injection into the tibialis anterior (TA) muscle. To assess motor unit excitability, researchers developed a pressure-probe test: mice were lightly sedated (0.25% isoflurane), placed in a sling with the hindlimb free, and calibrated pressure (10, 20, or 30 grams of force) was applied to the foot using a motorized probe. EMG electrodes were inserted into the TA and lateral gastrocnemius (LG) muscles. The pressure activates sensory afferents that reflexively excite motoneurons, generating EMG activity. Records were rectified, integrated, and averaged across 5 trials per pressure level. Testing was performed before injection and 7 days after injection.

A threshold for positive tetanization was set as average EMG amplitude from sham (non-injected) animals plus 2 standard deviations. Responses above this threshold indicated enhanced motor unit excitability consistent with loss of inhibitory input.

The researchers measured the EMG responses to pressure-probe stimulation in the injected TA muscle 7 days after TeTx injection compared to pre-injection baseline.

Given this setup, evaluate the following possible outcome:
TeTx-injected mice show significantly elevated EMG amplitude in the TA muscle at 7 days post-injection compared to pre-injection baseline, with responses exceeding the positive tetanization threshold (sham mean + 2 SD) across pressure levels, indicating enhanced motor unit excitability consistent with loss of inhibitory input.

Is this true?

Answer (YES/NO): NO